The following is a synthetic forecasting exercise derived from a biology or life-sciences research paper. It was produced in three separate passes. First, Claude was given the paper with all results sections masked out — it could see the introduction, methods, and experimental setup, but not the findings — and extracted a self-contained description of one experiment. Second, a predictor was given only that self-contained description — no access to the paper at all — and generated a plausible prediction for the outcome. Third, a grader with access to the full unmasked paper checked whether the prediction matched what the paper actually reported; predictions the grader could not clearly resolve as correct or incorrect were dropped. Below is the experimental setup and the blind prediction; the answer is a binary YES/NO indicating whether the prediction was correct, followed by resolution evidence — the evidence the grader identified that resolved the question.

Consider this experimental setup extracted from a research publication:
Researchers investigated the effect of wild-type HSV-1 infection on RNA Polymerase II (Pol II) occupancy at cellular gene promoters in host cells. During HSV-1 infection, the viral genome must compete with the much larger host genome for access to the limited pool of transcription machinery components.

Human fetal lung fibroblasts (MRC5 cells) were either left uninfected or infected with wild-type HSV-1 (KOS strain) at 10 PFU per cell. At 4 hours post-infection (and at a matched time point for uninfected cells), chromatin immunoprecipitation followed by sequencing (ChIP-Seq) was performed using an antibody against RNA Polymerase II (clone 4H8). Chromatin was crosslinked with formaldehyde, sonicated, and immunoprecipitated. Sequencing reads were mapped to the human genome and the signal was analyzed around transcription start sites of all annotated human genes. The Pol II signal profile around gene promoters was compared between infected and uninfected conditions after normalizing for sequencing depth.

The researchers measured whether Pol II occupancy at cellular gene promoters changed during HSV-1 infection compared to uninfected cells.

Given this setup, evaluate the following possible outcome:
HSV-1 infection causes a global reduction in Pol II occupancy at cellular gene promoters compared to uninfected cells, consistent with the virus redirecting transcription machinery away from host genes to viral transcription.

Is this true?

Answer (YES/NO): YES